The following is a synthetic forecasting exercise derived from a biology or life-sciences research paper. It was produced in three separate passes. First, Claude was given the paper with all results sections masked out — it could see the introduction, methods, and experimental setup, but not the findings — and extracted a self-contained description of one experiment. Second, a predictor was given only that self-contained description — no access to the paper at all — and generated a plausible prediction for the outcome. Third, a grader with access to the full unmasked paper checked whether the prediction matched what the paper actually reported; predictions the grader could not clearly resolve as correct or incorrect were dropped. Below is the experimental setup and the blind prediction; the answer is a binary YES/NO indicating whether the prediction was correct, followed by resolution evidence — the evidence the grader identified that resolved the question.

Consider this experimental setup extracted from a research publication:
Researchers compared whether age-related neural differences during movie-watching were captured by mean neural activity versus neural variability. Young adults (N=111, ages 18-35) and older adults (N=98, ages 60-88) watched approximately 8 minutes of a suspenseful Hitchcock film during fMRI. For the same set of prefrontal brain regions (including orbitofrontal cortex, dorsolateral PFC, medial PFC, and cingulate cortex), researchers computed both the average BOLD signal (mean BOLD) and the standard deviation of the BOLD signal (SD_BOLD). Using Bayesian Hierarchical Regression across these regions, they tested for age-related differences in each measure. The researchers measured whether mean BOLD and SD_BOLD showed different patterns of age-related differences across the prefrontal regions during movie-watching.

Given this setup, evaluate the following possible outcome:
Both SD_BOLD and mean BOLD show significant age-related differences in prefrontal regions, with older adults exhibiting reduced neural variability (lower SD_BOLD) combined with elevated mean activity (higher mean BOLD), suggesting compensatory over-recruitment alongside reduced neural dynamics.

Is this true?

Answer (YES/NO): NO